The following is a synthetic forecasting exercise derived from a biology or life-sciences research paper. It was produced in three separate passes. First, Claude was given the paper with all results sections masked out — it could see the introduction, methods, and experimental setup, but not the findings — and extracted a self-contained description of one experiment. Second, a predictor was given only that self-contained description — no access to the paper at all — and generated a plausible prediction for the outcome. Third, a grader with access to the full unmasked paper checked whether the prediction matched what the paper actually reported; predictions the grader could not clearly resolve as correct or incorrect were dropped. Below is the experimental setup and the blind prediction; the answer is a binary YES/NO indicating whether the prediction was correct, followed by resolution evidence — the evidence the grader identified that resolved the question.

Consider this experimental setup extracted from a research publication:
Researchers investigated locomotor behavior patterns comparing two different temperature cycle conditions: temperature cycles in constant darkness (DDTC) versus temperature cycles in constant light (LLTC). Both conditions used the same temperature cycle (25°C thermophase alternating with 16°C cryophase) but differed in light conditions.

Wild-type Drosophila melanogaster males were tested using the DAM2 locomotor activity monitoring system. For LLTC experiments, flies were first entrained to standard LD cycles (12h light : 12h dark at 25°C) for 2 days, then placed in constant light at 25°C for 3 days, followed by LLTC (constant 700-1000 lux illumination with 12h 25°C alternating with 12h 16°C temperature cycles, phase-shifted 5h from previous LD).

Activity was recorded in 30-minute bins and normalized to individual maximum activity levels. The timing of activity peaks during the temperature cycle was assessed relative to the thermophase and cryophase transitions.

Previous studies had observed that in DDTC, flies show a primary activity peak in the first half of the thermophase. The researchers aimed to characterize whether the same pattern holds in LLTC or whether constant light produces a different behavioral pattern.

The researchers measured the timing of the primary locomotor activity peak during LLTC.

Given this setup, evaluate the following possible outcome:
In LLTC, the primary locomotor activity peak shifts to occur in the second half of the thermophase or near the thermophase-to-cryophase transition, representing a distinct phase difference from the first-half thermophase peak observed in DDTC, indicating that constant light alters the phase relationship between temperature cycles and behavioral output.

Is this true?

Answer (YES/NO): YES